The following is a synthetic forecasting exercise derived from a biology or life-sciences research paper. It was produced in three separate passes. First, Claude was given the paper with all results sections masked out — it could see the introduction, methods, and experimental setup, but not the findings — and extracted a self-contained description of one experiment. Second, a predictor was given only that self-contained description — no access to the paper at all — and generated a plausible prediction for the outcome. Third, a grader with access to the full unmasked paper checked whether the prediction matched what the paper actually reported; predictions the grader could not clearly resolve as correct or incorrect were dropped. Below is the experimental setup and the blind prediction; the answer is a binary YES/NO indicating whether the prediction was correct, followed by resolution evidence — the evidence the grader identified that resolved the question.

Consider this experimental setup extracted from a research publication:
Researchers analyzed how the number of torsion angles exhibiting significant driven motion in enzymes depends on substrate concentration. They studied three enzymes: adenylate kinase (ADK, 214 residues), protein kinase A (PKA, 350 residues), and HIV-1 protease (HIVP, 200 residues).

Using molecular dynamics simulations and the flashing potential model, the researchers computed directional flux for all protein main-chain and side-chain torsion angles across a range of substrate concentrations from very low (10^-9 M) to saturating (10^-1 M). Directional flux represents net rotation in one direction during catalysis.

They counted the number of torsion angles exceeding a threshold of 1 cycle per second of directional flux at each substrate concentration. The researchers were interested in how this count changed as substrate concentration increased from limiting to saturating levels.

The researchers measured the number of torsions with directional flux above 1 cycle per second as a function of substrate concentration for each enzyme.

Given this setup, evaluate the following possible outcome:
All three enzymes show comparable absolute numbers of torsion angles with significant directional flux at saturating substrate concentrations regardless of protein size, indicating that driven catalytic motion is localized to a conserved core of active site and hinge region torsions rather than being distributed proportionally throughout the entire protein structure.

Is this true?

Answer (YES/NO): NO